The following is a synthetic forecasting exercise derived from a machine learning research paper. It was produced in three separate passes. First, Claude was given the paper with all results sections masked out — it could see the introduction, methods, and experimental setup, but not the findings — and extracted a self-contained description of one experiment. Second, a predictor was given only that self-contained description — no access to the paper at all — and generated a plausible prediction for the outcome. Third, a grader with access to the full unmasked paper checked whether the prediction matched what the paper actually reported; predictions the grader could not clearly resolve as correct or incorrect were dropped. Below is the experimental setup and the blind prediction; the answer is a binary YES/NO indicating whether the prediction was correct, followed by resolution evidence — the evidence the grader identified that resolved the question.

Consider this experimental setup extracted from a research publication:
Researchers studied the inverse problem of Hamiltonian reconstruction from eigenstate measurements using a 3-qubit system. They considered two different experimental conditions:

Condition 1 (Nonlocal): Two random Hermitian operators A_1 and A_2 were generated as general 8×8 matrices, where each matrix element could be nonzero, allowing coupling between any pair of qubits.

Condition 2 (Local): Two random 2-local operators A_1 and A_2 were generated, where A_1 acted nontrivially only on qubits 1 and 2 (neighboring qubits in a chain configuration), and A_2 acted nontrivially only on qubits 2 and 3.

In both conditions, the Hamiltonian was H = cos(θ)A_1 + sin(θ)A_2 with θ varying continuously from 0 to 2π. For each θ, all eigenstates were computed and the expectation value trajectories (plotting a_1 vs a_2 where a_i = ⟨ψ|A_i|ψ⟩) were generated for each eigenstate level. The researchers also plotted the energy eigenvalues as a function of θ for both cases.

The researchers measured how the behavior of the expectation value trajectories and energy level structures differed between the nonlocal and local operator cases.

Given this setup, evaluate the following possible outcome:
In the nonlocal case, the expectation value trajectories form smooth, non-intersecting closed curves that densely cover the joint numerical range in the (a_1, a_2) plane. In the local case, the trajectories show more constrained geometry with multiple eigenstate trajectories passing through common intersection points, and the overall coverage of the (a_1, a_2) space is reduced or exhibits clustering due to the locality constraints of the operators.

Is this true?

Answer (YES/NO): NO